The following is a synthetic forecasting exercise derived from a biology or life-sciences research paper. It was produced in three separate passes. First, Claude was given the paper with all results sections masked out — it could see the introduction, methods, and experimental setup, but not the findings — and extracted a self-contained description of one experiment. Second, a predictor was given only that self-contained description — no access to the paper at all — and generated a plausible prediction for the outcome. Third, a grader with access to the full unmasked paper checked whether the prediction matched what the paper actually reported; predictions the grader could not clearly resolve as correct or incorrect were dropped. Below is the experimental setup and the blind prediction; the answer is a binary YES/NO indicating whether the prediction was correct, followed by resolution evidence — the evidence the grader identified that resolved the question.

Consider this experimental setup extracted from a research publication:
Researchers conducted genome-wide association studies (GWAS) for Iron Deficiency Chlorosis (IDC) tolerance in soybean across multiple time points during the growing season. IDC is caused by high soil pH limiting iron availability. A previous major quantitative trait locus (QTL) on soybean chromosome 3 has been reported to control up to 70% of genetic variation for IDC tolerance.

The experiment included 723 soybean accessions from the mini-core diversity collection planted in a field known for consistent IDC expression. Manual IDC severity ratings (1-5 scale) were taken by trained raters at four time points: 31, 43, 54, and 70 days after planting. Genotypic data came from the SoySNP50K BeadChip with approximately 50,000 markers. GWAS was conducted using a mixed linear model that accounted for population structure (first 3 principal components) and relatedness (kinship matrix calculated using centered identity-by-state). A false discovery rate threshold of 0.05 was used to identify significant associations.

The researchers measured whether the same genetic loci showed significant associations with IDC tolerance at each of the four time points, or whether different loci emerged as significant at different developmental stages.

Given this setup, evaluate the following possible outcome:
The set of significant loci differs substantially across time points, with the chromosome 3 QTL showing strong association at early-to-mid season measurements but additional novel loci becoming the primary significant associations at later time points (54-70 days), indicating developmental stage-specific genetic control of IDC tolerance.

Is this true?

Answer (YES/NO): NO